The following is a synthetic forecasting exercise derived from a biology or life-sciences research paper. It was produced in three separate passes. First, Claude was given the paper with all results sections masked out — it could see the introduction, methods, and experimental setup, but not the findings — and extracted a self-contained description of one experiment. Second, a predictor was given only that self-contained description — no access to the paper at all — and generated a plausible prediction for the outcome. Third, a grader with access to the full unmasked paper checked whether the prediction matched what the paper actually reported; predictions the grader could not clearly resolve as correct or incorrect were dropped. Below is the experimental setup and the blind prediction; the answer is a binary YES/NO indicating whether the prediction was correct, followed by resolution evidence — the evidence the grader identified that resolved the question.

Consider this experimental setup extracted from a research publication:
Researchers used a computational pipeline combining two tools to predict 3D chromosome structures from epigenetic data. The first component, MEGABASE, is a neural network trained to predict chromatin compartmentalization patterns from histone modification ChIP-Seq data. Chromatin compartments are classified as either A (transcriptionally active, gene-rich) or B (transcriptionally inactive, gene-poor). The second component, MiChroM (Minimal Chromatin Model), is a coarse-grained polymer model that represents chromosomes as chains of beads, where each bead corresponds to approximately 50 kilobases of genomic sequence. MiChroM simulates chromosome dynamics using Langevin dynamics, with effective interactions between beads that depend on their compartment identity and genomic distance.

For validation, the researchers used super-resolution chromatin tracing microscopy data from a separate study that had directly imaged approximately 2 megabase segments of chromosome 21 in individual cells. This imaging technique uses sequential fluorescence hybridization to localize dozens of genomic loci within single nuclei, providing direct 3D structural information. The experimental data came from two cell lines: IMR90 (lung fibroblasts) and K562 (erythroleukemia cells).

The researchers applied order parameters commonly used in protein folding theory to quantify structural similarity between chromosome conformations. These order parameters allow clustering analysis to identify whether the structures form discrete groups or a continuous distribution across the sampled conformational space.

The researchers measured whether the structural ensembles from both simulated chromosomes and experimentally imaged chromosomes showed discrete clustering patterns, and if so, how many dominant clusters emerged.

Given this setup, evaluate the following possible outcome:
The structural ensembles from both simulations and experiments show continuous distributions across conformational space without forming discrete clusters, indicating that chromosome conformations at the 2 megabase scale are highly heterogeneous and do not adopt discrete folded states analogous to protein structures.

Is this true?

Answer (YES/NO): NO